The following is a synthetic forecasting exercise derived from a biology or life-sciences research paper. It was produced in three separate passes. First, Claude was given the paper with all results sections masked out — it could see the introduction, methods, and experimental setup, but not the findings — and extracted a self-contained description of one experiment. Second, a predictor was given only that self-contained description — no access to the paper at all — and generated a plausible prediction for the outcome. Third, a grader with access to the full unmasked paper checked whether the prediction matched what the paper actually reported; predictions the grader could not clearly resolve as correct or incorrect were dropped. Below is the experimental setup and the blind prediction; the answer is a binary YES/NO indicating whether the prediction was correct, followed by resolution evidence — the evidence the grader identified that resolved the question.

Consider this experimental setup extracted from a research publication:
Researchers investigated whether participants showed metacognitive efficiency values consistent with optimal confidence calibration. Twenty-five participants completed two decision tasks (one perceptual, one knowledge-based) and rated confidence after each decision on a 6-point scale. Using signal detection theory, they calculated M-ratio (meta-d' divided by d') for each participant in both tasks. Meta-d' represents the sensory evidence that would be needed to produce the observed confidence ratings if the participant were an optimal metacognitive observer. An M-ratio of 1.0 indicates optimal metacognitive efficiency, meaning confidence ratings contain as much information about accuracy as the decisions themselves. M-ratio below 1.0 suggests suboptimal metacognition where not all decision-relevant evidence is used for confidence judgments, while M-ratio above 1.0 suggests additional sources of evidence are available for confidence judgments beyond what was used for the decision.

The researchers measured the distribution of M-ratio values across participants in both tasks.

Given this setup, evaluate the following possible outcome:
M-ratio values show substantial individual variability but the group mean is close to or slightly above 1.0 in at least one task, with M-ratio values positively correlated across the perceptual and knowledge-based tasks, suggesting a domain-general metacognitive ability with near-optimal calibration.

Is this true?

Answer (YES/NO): NO